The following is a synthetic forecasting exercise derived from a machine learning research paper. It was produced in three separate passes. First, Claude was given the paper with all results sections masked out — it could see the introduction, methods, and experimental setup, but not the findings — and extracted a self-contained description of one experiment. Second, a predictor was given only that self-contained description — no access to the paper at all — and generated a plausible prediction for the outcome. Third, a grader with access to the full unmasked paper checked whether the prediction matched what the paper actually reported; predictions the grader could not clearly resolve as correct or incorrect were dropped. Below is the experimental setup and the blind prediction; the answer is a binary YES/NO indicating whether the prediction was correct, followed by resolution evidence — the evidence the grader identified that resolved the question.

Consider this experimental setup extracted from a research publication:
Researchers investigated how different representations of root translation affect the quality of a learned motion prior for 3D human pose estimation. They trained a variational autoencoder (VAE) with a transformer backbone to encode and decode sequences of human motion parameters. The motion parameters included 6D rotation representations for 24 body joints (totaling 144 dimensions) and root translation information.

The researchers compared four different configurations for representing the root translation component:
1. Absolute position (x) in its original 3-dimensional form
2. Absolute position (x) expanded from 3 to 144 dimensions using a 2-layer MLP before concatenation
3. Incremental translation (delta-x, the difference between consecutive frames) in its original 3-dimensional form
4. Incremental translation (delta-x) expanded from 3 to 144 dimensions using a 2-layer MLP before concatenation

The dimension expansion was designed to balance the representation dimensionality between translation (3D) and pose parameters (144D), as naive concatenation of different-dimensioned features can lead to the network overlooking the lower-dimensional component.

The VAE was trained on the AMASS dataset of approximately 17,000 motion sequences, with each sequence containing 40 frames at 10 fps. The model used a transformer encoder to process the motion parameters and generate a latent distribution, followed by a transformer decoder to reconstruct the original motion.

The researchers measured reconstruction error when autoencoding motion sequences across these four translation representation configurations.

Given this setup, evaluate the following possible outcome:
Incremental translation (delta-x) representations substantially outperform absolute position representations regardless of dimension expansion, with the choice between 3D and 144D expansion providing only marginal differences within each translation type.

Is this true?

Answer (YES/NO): NO